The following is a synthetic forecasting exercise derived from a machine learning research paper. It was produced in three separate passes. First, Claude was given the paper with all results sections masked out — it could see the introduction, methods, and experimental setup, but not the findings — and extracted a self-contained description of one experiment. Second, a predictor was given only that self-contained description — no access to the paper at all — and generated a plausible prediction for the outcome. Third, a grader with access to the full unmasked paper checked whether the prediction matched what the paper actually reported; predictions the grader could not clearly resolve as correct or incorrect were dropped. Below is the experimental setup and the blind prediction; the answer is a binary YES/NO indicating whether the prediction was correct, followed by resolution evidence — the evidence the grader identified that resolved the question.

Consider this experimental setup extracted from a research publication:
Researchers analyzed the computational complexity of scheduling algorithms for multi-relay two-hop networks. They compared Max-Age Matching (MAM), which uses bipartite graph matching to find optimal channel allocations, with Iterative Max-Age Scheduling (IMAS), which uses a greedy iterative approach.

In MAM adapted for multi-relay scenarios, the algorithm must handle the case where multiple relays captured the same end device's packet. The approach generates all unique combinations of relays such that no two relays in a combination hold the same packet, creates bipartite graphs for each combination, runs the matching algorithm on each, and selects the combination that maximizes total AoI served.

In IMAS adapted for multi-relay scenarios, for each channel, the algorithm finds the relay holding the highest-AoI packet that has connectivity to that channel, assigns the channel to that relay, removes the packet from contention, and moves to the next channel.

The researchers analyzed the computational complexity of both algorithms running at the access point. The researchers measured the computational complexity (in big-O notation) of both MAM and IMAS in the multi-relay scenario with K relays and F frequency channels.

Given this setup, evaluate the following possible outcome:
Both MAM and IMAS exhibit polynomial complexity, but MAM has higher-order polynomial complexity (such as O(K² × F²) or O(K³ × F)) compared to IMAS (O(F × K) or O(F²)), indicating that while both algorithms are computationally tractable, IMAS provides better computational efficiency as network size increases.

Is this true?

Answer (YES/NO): NO